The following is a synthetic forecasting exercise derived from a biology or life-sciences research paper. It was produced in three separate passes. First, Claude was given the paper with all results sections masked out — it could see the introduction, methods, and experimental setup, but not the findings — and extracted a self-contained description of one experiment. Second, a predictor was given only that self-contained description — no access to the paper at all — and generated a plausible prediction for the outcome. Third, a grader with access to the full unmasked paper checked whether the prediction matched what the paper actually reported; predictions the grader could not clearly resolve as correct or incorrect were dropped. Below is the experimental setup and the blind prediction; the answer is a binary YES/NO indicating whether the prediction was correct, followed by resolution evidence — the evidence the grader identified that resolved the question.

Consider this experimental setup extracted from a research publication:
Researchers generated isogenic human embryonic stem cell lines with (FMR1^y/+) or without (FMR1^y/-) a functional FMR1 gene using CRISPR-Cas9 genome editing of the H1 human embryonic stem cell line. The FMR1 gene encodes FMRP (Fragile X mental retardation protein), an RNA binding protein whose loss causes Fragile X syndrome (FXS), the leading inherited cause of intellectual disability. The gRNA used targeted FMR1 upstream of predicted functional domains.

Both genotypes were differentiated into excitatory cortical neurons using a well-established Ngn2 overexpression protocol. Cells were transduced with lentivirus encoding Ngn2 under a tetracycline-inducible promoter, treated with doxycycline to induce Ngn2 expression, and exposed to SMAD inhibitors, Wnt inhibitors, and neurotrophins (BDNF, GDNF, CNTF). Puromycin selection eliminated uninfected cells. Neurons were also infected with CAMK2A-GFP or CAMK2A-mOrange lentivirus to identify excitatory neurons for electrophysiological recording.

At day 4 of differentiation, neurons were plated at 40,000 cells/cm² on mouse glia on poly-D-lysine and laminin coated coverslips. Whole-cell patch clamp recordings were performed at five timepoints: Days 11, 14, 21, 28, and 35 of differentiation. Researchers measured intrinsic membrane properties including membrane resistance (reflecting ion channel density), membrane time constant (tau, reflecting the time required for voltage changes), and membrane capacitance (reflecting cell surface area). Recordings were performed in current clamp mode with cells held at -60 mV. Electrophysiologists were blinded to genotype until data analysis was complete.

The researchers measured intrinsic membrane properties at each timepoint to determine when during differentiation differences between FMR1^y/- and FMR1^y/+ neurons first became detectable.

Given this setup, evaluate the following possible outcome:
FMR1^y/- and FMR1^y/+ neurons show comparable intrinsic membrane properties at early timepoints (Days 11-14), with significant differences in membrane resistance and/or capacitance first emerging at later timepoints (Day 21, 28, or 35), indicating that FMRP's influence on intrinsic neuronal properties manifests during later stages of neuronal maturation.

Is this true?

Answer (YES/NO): NO